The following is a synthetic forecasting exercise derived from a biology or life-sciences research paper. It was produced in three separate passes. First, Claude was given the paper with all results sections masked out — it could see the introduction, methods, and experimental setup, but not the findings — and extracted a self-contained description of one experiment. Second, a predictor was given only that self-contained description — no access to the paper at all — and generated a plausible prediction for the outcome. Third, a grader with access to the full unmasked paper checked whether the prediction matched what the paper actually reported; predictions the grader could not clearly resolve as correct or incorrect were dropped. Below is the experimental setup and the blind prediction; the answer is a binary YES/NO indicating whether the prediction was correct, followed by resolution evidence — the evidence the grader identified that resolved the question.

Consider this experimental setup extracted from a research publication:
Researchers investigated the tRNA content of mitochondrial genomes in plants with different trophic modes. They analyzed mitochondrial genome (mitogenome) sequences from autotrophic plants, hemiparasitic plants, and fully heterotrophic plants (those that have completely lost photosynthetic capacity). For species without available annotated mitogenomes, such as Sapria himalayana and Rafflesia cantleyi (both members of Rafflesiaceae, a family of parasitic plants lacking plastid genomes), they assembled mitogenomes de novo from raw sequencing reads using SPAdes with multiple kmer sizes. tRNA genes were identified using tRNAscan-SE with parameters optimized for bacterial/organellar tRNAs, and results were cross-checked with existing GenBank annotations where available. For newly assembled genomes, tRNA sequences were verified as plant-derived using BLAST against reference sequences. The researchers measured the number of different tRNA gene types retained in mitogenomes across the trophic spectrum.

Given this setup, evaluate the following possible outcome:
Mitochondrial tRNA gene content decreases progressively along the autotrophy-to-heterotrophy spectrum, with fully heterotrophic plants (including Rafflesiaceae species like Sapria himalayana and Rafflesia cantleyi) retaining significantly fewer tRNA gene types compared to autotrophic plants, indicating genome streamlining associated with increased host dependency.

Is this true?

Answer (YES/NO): YES